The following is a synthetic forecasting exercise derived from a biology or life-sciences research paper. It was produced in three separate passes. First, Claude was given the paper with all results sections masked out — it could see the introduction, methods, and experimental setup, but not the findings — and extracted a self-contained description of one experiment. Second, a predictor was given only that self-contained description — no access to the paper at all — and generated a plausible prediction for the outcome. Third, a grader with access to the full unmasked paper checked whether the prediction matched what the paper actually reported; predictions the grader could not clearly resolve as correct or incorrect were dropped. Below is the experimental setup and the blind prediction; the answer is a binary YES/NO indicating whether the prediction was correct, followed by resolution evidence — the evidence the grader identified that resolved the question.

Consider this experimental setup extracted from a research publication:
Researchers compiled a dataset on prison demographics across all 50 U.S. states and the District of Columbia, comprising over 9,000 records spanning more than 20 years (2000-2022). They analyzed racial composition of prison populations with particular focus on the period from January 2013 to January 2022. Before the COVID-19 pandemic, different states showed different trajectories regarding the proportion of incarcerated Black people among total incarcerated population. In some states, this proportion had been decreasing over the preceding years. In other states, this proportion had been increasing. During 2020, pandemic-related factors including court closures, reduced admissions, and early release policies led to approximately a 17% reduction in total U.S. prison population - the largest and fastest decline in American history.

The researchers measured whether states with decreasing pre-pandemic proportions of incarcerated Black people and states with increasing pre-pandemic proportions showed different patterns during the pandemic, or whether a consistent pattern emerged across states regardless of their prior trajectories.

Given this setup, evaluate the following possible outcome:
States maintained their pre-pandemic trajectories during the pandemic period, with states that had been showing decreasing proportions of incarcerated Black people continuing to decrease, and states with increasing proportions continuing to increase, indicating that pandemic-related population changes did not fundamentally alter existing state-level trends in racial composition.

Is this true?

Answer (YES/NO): NO